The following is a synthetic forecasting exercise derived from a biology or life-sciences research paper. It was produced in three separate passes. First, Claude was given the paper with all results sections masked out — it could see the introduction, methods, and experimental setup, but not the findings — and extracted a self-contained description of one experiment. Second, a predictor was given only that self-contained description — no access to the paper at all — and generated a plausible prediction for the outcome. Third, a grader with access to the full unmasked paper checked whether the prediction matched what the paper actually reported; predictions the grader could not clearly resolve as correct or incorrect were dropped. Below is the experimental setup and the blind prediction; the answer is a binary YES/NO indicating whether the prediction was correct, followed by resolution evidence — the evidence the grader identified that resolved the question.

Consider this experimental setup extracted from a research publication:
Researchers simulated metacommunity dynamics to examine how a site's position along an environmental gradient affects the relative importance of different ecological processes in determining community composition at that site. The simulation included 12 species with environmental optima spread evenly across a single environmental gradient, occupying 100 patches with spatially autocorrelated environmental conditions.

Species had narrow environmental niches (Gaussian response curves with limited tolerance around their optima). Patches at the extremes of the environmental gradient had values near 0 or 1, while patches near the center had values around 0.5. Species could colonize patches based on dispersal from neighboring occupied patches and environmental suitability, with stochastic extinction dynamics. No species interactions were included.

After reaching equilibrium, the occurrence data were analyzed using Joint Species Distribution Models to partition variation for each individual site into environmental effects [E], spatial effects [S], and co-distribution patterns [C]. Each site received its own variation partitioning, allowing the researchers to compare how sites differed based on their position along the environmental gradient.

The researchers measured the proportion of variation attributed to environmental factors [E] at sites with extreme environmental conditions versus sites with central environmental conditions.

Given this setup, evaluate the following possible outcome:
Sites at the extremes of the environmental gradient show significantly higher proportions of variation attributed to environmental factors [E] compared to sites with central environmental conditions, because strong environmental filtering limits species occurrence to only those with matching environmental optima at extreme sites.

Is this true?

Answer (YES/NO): YES